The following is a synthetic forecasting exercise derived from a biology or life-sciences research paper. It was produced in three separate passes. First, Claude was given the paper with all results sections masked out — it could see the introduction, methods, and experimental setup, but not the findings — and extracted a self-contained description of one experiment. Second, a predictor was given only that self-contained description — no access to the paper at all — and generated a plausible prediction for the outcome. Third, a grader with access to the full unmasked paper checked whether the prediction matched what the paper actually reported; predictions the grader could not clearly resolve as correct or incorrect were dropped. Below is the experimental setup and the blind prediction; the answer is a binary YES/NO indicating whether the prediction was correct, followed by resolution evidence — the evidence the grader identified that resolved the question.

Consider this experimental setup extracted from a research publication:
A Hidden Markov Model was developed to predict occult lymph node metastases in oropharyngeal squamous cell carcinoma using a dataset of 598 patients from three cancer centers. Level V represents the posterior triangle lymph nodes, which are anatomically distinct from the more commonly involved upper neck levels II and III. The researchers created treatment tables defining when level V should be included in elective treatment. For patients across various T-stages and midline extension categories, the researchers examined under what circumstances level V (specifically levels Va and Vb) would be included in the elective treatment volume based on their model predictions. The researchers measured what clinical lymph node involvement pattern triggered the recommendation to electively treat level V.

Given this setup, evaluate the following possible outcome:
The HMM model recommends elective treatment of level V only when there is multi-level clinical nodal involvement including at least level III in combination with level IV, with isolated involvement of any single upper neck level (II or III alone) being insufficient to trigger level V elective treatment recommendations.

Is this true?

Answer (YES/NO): NO